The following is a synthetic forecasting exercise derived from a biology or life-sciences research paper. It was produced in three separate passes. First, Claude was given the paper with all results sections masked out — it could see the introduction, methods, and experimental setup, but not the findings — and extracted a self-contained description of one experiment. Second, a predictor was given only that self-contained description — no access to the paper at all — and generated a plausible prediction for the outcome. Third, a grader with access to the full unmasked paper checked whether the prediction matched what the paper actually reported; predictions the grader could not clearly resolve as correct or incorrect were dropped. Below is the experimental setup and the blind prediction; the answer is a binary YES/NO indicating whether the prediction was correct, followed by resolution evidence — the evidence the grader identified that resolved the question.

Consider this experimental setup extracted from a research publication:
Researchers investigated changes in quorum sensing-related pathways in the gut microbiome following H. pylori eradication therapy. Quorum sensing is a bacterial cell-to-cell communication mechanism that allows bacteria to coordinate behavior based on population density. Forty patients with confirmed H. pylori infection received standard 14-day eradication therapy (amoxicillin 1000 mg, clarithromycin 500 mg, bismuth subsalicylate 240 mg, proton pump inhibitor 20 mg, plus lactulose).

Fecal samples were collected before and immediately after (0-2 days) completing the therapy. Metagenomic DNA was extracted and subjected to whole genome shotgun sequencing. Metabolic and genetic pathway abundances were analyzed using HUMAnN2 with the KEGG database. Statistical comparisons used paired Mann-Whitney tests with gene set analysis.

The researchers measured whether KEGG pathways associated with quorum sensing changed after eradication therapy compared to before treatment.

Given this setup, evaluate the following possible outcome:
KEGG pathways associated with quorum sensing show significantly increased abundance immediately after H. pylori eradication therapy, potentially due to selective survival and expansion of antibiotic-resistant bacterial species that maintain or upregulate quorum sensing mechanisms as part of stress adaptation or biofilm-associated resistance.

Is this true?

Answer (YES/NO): YES